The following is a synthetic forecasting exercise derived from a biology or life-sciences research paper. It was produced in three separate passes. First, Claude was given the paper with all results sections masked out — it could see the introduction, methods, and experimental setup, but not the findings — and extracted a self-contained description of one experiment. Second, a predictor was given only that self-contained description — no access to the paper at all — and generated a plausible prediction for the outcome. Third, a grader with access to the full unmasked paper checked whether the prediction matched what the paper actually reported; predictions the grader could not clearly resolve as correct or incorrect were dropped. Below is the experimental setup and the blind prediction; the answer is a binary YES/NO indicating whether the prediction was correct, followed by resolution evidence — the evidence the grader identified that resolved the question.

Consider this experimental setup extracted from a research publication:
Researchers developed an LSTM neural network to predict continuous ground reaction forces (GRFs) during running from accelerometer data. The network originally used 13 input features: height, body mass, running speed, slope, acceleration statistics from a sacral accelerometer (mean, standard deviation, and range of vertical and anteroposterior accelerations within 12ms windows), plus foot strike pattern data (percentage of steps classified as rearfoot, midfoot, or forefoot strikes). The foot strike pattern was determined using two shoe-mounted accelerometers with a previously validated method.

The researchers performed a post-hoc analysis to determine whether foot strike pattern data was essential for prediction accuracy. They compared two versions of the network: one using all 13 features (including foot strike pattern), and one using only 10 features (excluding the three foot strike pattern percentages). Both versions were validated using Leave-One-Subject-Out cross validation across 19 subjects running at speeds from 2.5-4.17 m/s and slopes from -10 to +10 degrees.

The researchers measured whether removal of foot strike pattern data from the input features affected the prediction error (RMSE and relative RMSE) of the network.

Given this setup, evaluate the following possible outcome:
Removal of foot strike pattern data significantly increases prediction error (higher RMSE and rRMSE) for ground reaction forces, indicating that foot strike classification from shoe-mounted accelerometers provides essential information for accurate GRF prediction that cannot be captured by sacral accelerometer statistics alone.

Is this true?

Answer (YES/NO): NO